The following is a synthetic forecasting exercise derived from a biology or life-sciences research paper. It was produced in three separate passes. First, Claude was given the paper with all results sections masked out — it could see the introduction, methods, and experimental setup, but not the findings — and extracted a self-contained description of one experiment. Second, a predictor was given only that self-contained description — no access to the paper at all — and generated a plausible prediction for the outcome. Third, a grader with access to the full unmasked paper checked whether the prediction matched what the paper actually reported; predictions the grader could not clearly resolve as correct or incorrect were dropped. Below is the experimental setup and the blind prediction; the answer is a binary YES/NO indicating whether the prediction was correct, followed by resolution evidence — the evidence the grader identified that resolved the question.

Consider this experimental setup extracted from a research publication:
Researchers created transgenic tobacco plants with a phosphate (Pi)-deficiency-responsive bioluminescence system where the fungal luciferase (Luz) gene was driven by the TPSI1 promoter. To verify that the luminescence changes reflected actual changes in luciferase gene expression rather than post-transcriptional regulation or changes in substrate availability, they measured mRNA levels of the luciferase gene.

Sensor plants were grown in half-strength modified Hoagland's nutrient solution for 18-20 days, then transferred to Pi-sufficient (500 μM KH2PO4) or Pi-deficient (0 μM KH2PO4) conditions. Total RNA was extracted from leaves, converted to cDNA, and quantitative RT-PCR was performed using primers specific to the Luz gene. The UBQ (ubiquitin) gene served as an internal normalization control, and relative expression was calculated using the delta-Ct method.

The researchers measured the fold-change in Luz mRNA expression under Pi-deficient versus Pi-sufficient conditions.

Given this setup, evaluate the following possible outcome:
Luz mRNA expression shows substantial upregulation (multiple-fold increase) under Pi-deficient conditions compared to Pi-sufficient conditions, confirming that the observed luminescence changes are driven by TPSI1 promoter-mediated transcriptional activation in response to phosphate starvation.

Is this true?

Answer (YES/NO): YES